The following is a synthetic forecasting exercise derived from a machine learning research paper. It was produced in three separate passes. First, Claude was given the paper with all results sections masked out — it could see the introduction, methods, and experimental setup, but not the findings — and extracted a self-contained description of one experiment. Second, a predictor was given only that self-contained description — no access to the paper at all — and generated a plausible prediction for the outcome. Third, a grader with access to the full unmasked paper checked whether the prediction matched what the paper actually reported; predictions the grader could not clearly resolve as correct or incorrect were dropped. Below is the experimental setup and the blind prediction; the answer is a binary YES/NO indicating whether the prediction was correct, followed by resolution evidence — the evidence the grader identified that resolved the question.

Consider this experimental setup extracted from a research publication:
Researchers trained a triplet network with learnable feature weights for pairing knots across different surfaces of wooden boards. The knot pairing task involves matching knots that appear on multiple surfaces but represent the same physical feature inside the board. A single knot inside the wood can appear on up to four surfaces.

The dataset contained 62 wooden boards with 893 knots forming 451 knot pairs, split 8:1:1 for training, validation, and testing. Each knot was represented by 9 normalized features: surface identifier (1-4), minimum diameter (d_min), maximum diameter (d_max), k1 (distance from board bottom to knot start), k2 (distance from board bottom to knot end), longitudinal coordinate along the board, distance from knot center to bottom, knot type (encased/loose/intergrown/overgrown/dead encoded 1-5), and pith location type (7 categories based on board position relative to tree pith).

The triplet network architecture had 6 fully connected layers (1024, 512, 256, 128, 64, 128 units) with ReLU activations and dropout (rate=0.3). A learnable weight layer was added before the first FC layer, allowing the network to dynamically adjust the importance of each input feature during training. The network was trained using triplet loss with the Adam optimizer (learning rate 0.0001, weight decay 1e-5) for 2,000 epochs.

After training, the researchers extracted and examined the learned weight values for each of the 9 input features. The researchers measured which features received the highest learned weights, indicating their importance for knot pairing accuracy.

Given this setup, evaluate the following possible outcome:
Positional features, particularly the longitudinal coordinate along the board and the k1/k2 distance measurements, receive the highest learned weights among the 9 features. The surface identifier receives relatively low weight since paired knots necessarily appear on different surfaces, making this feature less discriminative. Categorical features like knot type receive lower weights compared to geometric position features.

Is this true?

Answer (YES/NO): YES